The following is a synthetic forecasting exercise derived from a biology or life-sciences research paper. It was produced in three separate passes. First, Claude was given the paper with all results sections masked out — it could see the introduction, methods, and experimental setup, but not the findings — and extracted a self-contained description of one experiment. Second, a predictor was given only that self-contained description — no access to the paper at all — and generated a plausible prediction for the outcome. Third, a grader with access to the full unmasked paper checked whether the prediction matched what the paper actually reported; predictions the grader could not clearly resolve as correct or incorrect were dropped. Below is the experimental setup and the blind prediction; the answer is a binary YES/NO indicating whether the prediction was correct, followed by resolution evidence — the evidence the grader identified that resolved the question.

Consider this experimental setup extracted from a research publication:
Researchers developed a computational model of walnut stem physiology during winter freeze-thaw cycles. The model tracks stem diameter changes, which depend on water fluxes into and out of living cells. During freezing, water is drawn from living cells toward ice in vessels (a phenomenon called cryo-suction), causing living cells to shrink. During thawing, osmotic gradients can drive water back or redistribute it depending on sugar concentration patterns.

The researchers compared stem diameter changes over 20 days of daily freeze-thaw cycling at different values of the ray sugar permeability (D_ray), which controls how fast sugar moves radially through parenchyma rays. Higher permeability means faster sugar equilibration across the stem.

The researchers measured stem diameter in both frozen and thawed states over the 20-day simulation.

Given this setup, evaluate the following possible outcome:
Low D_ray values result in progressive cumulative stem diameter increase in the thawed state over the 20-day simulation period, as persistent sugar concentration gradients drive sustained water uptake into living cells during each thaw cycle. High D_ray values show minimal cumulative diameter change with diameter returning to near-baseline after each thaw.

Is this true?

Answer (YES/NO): NO